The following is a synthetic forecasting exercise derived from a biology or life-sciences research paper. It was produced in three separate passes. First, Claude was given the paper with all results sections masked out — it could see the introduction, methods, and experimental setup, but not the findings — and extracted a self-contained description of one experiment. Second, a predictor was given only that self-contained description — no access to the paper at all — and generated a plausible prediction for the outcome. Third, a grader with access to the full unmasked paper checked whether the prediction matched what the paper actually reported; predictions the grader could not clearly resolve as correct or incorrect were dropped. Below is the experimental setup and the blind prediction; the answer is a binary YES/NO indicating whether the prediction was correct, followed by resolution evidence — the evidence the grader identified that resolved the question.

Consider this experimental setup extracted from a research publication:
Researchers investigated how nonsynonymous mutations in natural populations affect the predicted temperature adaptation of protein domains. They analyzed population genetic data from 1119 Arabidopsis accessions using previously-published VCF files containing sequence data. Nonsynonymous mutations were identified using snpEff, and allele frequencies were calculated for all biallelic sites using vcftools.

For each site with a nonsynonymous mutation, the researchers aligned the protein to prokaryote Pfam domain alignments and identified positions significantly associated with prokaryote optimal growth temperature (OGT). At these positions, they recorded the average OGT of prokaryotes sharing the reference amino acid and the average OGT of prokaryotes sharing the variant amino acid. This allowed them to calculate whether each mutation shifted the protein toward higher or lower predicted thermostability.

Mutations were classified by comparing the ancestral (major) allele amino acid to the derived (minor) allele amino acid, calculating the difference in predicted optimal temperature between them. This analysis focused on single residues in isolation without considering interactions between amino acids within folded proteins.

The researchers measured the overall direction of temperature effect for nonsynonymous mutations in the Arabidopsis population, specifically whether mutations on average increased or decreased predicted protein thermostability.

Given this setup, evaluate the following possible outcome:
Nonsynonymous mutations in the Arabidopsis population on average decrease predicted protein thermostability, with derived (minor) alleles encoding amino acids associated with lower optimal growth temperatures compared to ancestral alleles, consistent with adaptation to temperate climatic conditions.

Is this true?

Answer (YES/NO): NO